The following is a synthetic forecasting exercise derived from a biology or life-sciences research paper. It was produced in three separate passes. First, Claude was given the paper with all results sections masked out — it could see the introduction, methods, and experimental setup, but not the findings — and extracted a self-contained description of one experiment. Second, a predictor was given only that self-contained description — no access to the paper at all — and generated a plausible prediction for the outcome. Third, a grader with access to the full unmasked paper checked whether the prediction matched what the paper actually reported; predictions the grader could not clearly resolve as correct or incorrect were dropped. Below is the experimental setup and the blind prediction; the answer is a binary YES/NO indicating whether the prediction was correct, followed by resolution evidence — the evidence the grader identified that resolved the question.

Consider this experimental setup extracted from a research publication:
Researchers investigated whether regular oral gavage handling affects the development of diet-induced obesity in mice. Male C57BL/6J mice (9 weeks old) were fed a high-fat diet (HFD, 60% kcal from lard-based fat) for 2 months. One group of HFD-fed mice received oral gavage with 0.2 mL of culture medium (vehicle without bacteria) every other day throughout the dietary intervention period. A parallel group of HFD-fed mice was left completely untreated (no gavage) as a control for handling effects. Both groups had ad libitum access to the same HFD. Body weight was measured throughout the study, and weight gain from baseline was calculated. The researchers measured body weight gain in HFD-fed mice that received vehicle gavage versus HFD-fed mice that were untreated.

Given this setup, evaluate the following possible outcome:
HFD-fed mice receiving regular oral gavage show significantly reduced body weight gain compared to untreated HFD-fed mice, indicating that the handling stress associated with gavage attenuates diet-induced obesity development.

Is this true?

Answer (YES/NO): NO